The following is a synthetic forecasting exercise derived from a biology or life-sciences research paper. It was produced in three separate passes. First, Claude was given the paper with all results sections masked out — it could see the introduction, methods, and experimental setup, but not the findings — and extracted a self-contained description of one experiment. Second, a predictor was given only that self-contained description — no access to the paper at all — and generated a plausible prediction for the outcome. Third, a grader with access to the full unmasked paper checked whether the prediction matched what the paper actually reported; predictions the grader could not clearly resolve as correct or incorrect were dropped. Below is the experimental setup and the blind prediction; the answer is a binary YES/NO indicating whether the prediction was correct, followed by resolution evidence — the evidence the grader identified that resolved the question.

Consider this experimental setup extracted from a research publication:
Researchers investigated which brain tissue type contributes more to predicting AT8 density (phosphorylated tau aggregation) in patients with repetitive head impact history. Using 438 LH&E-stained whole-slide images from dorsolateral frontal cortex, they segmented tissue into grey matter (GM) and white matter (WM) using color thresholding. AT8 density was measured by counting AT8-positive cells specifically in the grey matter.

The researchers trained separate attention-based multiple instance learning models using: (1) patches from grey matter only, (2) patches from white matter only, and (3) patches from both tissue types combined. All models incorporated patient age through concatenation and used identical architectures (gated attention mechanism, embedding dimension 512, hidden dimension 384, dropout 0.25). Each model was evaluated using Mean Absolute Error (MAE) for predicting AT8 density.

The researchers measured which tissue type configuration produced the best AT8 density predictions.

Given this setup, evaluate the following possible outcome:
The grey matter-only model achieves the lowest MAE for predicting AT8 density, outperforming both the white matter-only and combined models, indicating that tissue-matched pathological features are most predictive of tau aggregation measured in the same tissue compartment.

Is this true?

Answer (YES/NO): NO